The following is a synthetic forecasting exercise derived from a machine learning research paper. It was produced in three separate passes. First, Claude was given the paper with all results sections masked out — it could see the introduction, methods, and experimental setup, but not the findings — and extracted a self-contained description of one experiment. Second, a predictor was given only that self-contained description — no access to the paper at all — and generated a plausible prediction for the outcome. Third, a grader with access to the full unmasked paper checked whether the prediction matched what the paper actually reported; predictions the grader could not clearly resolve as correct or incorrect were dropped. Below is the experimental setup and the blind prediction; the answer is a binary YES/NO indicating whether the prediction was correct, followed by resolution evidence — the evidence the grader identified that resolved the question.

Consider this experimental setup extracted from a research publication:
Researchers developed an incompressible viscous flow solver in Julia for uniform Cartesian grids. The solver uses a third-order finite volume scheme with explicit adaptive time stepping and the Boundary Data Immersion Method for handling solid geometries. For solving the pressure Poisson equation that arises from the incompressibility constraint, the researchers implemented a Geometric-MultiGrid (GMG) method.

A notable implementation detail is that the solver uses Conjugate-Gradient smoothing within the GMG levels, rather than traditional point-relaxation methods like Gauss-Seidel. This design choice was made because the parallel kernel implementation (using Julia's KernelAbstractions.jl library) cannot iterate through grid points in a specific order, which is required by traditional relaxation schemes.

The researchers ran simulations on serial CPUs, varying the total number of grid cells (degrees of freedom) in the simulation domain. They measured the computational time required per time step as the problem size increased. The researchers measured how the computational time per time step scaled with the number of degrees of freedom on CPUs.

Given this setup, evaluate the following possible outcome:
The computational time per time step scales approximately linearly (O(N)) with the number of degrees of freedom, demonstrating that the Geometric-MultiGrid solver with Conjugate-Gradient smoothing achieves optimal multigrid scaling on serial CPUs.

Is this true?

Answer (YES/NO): YES